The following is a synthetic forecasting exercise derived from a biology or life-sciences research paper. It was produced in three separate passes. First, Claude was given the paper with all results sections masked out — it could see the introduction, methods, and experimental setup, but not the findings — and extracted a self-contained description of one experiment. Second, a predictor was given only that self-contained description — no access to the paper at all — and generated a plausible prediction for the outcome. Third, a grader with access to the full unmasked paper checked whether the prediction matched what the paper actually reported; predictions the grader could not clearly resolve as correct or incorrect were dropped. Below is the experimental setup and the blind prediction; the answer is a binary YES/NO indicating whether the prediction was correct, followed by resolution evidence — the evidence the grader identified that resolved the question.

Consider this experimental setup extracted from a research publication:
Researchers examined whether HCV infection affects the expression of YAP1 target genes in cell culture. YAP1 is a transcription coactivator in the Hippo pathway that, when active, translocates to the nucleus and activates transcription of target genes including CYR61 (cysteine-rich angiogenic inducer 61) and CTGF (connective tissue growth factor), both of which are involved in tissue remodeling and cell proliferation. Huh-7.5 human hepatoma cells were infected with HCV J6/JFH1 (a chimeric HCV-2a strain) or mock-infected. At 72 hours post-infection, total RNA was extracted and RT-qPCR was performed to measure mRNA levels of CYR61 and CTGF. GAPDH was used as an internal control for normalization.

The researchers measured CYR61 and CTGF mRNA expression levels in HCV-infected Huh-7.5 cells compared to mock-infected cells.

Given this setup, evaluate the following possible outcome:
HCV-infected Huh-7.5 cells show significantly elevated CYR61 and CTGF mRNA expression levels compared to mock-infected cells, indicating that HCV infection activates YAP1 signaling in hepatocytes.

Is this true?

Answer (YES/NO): YES